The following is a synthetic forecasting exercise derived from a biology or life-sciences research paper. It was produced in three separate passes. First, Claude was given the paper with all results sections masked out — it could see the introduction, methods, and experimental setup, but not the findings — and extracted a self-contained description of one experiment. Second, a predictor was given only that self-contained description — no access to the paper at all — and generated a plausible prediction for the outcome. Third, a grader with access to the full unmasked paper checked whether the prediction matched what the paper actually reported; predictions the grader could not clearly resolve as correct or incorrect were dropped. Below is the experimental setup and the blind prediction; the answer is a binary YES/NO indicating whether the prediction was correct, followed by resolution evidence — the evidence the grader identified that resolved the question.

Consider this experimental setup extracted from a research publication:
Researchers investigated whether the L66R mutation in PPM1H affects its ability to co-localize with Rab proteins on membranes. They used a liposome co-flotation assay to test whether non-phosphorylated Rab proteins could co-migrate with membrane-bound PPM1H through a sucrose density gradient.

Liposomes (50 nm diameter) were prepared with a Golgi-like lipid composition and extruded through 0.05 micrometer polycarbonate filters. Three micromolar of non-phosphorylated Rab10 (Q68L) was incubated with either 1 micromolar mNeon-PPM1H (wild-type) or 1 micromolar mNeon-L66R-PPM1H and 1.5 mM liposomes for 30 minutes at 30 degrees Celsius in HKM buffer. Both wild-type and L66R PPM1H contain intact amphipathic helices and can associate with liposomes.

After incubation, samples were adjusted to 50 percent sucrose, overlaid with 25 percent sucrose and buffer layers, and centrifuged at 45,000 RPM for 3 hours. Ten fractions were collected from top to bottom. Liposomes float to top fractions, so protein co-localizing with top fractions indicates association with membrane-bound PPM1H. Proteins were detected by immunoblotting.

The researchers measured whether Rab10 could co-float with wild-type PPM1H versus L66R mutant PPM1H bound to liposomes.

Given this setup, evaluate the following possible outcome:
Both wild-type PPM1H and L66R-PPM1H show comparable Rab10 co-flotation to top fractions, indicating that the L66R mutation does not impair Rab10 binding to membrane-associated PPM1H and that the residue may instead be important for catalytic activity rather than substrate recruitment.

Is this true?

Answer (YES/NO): NO